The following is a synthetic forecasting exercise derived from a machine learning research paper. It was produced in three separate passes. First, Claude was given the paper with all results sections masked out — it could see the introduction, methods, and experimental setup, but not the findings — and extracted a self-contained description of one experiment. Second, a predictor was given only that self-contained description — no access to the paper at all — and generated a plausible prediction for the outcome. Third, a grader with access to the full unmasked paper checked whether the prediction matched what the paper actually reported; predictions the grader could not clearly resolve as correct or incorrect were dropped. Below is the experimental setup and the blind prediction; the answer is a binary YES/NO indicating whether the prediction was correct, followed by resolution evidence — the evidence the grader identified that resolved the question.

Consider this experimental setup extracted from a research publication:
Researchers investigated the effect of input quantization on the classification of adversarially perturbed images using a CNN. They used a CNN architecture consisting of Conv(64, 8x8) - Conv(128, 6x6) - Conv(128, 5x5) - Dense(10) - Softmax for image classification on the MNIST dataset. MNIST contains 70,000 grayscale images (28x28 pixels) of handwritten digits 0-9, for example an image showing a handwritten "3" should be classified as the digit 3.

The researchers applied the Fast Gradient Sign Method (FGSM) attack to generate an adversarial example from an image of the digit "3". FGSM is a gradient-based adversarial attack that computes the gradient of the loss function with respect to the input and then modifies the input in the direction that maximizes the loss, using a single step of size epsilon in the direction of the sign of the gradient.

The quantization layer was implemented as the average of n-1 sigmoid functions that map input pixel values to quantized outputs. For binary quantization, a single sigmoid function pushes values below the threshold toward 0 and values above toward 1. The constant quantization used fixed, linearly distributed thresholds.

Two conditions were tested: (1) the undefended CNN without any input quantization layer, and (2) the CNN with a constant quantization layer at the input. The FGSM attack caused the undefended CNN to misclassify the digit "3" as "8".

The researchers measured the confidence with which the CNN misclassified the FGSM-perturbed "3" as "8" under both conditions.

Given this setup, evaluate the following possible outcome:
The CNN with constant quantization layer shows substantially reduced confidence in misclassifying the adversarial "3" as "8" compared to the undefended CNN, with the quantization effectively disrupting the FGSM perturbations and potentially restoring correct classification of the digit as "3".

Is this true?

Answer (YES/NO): NO